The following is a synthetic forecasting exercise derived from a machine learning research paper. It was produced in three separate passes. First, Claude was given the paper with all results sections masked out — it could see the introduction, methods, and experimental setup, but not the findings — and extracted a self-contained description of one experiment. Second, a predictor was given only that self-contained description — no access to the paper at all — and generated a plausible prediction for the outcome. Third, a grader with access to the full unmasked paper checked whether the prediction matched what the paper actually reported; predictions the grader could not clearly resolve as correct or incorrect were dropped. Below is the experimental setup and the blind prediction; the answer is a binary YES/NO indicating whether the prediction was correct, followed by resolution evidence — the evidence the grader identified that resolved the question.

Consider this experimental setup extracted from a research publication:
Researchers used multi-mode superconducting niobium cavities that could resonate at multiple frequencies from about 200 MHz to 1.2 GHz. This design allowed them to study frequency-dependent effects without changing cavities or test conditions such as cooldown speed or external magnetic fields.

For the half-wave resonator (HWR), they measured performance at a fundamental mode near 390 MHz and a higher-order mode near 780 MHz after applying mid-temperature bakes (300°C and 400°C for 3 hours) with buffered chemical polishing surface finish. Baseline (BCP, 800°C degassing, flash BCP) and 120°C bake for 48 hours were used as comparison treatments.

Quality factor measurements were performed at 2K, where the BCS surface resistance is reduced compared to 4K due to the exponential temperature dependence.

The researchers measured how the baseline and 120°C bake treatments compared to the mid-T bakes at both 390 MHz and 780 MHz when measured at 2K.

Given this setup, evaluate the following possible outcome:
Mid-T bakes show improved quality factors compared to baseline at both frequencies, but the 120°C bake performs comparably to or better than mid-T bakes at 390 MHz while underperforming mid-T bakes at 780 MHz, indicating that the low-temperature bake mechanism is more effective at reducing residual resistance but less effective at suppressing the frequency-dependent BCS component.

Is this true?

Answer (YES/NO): NO